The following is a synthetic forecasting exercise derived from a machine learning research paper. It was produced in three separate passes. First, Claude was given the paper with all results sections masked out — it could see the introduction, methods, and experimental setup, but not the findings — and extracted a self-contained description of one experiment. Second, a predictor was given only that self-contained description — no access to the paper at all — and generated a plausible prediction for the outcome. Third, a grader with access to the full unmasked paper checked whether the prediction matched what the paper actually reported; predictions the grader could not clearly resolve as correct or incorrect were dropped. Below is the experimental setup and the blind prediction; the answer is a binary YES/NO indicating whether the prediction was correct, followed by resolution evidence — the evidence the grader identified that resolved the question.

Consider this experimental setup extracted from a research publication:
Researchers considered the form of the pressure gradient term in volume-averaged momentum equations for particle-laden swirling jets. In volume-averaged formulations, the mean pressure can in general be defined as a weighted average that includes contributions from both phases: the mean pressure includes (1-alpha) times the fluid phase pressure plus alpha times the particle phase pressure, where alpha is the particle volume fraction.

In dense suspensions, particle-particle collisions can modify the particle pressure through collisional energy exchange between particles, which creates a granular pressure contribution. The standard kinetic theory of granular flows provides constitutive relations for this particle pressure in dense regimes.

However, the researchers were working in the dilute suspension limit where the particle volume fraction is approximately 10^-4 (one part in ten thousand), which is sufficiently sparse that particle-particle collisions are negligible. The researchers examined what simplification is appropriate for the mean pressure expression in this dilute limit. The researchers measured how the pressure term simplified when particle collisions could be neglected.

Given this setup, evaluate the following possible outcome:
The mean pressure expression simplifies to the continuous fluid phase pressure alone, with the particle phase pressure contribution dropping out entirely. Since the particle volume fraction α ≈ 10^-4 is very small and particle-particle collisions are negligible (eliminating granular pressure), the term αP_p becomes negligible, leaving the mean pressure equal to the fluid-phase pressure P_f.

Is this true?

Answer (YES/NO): YES